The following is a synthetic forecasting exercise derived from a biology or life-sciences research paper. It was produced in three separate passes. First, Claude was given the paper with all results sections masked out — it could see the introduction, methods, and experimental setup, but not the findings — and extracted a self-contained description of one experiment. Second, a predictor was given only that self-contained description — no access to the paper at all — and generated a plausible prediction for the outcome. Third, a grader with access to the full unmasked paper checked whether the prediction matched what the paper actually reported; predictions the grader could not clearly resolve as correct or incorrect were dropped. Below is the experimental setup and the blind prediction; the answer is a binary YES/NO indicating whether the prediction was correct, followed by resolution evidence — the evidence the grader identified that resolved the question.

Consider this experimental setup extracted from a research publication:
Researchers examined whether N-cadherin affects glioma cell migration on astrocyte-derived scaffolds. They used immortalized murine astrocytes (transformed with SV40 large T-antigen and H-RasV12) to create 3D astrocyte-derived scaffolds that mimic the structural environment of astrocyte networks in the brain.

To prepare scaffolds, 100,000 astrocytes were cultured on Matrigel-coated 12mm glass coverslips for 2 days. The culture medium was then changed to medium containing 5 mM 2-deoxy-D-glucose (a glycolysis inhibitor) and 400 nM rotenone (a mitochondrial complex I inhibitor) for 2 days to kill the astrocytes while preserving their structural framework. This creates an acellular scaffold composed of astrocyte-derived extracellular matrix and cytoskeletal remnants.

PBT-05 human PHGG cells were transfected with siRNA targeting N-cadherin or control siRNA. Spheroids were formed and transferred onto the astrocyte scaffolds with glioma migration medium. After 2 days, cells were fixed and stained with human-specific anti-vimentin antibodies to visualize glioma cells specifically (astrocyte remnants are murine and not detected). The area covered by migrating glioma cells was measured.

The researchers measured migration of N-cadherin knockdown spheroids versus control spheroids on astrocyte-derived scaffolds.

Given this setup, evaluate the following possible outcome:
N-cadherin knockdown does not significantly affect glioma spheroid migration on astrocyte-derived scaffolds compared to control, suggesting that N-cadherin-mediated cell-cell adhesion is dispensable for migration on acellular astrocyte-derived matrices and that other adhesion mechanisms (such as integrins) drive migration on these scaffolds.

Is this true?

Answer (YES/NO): NO